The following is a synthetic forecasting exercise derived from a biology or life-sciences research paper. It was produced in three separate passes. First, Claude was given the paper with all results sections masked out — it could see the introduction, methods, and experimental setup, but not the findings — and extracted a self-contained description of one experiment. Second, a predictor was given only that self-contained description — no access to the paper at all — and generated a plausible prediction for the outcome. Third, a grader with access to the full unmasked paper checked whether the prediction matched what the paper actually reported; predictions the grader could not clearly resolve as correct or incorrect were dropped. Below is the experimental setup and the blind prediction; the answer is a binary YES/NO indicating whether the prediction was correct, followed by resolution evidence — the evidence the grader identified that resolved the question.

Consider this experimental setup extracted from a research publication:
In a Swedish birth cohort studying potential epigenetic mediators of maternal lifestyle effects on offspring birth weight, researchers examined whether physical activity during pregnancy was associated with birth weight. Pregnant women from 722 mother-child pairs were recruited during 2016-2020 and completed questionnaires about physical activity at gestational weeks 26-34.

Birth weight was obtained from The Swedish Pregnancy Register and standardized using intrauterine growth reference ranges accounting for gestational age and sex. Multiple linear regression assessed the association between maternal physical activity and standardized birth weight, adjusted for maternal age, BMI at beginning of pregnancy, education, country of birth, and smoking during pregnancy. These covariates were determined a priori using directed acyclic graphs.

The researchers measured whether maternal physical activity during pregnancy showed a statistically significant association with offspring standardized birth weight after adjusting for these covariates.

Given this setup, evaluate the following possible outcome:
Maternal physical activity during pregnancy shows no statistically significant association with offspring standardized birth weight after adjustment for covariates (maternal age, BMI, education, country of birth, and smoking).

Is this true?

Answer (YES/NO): YES